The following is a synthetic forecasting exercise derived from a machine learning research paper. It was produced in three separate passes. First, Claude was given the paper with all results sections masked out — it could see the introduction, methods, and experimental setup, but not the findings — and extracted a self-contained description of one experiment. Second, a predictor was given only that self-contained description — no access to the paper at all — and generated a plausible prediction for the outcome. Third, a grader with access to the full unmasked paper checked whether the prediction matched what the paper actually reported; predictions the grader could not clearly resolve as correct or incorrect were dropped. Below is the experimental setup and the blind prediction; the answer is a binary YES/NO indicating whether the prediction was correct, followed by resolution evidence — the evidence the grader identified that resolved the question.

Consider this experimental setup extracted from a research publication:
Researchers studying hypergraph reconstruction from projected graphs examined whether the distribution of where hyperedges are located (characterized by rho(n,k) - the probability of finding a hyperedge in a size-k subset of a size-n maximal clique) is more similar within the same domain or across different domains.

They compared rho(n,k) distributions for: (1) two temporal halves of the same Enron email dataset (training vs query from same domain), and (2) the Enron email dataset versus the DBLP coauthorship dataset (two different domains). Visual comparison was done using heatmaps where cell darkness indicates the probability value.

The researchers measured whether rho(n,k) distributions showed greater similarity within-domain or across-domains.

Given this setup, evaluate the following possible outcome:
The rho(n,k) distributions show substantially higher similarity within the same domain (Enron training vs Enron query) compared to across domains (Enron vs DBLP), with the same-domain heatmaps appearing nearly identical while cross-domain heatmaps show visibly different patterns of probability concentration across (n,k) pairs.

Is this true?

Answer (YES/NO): YES